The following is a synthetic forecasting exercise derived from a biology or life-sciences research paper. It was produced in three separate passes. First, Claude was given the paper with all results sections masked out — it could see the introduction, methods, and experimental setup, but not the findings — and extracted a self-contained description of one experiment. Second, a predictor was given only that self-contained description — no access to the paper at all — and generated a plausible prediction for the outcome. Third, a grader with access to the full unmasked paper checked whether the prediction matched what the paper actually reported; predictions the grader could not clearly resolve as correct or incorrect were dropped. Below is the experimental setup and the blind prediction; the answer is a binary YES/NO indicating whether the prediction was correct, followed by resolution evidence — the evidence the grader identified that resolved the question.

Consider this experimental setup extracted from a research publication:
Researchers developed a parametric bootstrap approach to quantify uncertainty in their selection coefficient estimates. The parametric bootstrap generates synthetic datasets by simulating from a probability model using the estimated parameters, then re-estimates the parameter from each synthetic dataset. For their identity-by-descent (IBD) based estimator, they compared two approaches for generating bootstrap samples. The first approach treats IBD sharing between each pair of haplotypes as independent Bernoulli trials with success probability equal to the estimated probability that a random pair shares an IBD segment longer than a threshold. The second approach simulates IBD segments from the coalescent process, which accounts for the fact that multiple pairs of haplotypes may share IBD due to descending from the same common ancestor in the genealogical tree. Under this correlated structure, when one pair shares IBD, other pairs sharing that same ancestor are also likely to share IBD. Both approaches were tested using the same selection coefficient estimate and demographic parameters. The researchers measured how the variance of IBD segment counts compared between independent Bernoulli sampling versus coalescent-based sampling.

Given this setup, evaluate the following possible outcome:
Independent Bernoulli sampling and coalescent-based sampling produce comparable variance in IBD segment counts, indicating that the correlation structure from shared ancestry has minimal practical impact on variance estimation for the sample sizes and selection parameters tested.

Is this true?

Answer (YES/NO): NO